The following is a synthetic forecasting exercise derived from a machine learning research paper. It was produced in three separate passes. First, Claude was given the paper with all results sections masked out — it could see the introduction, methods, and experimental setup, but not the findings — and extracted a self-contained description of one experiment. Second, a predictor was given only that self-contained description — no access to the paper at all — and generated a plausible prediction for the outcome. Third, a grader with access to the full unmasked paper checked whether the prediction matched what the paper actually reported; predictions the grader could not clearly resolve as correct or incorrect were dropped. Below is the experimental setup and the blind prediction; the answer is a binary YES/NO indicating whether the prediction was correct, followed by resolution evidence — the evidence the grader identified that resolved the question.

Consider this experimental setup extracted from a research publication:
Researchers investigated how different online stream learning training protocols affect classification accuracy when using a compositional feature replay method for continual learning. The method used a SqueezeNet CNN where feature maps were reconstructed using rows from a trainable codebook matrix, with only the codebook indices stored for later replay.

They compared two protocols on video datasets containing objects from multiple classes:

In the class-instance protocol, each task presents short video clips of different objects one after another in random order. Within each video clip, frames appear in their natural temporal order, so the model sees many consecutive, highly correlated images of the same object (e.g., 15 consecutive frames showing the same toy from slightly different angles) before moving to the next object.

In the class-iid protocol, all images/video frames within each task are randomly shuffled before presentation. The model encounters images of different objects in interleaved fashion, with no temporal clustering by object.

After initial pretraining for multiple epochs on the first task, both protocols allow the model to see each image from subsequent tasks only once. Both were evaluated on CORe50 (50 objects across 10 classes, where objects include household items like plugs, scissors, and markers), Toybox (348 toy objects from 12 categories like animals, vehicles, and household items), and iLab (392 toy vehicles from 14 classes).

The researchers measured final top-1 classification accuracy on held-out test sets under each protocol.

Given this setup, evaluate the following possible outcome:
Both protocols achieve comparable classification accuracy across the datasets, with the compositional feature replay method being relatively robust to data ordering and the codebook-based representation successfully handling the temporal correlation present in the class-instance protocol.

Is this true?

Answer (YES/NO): NO